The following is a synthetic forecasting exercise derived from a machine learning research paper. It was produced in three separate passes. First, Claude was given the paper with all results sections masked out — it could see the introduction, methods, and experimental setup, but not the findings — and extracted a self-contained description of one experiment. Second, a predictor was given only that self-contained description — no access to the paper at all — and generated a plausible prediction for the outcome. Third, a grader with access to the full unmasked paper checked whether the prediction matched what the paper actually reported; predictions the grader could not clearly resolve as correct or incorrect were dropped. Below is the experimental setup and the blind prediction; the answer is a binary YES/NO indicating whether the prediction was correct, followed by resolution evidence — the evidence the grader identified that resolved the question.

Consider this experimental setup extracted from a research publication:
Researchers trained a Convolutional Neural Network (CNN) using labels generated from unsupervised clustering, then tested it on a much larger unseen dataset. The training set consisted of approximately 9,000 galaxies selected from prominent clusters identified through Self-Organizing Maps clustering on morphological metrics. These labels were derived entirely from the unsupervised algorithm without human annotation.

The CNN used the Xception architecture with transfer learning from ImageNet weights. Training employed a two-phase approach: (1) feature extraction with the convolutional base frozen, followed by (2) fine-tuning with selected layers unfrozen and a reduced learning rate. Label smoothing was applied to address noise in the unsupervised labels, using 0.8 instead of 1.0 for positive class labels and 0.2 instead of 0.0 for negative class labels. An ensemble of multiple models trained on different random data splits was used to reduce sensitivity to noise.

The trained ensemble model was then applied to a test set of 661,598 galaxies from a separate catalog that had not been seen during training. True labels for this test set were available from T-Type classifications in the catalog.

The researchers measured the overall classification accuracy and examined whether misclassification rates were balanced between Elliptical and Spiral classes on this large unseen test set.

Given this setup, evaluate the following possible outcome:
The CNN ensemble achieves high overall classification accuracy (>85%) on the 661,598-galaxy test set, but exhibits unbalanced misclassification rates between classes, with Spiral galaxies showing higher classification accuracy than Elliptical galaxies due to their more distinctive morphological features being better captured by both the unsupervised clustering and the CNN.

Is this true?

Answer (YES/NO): NO